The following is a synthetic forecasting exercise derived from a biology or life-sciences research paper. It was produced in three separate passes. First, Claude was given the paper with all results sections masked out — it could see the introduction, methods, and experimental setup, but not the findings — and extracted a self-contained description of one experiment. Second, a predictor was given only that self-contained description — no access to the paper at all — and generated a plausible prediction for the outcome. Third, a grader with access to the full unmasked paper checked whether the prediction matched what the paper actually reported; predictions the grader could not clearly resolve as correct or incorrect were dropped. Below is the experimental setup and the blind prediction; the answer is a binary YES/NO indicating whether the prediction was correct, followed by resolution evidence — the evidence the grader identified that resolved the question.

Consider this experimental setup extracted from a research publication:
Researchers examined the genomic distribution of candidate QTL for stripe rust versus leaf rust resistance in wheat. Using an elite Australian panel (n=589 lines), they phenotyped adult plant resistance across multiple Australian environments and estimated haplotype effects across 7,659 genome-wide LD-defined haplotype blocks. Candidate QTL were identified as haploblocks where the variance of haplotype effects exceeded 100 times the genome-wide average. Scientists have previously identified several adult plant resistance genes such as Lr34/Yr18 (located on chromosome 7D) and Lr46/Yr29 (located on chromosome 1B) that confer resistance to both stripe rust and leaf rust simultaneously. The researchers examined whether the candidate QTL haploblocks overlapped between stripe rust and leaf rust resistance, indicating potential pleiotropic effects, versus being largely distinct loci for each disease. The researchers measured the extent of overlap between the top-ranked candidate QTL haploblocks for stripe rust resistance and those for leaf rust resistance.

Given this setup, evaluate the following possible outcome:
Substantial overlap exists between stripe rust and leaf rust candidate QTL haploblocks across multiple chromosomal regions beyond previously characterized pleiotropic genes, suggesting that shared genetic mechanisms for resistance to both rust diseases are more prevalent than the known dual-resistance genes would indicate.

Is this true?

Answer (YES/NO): NO